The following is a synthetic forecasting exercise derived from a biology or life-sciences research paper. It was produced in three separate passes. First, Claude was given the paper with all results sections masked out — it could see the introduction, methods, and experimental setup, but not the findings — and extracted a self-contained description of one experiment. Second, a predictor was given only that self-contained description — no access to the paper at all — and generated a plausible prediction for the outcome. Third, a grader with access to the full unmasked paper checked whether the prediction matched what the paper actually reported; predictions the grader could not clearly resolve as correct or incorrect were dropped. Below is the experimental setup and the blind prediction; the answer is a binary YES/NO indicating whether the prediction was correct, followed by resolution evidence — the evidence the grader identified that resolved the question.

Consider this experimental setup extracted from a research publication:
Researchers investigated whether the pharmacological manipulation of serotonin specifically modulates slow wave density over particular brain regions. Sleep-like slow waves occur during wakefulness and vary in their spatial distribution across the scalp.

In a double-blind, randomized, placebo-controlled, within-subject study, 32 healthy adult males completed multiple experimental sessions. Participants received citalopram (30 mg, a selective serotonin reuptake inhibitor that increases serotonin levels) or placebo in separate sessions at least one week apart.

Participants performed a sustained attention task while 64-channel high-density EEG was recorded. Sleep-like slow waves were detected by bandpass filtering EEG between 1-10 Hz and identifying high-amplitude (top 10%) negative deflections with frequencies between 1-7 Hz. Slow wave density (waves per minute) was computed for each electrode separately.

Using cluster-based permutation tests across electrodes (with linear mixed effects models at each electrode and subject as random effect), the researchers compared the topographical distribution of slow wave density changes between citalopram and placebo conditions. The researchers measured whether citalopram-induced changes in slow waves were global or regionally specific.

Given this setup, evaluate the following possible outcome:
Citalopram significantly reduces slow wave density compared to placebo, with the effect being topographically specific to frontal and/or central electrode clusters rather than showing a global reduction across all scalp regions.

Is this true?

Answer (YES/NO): NO